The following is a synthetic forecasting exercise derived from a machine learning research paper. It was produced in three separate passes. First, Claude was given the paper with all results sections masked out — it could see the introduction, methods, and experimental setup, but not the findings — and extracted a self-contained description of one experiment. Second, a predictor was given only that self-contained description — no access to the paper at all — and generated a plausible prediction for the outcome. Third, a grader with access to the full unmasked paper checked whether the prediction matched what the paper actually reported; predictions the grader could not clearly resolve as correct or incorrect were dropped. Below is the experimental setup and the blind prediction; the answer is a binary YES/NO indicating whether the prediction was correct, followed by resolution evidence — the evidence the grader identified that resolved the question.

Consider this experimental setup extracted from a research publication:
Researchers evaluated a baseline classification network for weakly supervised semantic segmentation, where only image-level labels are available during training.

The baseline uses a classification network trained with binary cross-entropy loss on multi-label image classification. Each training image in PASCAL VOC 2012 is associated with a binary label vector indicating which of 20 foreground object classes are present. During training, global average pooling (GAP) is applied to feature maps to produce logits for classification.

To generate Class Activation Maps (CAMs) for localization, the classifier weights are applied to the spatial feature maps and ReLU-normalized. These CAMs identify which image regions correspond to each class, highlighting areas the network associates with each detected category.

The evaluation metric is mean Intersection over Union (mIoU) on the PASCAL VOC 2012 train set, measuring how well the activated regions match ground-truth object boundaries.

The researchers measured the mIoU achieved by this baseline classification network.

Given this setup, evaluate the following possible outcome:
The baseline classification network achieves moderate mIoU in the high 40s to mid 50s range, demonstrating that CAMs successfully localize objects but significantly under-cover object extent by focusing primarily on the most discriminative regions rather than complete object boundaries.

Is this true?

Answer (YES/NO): YES